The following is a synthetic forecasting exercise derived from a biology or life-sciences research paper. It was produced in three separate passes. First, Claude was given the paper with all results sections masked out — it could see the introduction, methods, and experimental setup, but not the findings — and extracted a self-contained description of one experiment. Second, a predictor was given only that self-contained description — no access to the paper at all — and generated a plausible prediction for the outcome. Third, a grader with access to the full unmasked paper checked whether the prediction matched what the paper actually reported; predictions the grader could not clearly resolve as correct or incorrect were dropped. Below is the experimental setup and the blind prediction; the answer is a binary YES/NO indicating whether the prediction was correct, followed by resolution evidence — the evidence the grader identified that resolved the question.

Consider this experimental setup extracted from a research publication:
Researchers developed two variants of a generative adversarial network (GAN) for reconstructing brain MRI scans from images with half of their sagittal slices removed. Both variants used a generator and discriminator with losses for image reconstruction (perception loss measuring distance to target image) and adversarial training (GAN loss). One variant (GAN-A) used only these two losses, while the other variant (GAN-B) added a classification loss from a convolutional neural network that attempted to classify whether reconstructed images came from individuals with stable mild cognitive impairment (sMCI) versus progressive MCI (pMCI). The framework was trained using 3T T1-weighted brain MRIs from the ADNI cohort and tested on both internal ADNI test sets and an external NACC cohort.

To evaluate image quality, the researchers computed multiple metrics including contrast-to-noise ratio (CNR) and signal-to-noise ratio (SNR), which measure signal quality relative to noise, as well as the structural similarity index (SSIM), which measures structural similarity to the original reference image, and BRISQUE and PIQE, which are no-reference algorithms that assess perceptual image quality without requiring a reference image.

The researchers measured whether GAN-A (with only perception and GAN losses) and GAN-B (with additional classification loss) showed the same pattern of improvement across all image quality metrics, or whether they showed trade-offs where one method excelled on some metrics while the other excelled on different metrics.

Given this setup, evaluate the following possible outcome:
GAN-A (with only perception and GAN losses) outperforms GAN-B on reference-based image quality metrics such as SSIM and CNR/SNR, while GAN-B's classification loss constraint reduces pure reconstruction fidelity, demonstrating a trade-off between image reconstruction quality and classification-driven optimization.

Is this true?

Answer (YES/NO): NO